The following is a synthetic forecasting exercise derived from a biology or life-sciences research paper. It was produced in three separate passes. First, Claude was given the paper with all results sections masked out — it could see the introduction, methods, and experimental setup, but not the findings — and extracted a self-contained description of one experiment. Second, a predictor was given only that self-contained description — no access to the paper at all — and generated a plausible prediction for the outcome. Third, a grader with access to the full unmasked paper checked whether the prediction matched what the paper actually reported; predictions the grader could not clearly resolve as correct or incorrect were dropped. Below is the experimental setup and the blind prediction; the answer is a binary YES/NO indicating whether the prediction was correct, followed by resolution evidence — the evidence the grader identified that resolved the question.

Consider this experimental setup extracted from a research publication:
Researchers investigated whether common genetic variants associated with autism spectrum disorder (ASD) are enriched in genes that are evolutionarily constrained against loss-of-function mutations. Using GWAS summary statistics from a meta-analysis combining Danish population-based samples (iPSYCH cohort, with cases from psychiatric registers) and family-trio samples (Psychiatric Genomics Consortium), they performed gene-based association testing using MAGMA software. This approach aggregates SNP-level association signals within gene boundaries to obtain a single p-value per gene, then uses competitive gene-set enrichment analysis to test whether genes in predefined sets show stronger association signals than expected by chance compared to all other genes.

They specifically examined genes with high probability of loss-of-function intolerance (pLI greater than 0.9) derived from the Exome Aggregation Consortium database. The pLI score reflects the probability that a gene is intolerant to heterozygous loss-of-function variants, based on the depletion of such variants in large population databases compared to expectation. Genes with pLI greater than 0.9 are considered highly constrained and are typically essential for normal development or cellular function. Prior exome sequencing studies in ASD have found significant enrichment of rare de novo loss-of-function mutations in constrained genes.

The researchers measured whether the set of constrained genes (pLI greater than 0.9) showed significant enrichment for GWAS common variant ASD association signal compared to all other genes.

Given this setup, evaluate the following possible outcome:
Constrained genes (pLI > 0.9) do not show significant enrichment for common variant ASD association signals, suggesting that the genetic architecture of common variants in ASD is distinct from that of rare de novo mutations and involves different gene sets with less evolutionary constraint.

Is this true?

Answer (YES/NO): YES